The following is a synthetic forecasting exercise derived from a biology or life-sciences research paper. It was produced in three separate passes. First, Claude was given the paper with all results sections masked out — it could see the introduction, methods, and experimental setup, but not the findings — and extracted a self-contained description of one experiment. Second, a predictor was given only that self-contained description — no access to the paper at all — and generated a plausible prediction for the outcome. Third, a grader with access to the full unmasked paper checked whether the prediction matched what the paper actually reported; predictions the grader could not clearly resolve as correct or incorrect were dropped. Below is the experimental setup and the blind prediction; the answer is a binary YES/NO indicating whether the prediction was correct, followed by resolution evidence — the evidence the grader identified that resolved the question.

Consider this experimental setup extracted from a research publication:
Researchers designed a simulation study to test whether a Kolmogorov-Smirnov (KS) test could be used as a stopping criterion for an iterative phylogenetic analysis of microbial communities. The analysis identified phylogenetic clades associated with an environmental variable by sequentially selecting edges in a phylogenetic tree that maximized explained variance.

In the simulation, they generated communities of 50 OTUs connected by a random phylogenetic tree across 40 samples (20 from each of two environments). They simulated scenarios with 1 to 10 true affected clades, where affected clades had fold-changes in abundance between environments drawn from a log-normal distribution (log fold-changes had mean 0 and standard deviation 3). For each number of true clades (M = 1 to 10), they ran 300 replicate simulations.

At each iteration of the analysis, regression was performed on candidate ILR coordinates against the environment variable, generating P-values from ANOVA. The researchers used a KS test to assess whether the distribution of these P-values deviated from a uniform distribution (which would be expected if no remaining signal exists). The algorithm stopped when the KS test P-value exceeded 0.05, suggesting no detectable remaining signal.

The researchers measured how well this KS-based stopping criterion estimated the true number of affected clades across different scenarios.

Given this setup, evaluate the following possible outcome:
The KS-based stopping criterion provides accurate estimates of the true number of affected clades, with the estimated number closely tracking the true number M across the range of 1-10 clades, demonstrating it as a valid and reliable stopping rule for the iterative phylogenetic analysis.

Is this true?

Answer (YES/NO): NO